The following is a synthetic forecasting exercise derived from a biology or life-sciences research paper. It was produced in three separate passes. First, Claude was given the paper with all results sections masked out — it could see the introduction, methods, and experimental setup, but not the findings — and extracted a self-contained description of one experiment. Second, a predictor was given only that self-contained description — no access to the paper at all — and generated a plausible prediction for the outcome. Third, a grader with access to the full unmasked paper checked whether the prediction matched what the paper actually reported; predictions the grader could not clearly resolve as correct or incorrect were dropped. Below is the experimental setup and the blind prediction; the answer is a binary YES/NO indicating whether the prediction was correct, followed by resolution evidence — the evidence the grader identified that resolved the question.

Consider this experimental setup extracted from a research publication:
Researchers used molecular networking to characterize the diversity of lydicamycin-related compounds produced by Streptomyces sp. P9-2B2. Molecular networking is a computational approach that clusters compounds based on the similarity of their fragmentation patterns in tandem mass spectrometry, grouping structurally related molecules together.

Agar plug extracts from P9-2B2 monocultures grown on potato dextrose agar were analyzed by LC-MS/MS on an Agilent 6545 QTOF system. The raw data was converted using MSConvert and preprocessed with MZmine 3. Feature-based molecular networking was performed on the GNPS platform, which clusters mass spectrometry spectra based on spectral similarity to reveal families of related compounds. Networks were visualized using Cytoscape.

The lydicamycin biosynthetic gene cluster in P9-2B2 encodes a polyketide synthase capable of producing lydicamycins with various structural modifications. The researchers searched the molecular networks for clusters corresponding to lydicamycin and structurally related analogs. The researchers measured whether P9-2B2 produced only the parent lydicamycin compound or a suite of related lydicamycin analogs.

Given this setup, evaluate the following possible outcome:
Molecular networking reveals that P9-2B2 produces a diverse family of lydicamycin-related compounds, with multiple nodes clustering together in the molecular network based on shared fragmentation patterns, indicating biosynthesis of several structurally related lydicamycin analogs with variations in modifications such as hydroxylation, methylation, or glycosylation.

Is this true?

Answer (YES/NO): YES